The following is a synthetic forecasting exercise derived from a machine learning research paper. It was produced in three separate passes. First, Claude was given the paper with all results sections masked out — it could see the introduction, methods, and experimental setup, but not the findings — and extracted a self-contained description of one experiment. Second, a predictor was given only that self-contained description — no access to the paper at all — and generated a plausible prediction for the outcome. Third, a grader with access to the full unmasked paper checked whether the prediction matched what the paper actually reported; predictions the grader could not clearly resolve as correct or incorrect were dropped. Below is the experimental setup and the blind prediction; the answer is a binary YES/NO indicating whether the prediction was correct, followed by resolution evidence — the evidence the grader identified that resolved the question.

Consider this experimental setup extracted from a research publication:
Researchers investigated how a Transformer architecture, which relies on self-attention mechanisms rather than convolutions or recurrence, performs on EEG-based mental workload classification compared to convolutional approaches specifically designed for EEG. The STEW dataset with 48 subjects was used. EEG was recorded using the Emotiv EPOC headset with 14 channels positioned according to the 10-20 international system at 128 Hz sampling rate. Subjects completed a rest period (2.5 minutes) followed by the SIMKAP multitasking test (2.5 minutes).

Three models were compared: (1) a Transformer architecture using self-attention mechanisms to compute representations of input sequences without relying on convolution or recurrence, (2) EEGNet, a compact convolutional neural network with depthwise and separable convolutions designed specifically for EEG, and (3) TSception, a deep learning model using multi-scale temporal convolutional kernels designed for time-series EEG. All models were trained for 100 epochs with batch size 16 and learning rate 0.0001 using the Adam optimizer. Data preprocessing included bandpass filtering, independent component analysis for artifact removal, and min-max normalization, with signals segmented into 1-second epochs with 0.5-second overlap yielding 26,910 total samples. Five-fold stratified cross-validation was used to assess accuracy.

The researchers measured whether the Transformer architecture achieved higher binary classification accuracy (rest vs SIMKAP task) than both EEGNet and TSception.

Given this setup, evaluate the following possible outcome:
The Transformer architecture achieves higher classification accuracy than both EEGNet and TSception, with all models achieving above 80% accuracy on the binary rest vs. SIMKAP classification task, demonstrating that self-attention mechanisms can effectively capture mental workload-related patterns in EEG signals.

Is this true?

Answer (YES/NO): YES